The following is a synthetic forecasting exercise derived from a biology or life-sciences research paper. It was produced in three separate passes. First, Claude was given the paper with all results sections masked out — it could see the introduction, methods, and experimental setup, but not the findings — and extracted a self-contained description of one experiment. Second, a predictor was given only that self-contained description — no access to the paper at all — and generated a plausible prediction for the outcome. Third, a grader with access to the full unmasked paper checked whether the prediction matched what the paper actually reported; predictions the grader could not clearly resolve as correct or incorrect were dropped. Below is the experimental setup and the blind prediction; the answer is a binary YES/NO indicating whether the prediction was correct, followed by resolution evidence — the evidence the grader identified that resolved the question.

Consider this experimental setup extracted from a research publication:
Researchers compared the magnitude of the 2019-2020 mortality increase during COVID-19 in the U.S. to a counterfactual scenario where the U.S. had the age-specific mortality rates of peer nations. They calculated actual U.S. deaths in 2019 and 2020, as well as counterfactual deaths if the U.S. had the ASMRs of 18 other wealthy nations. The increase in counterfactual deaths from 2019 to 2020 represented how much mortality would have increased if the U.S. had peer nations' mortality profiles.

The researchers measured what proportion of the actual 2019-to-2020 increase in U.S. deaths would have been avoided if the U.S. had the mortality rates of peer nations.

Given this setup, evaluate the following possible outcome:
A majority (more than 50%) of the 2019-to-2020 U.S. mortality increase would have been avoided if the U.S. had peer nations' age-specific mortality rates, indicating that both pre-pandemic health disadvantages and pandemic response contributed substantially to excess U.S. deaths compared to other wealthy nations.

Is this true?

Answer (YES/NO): YES